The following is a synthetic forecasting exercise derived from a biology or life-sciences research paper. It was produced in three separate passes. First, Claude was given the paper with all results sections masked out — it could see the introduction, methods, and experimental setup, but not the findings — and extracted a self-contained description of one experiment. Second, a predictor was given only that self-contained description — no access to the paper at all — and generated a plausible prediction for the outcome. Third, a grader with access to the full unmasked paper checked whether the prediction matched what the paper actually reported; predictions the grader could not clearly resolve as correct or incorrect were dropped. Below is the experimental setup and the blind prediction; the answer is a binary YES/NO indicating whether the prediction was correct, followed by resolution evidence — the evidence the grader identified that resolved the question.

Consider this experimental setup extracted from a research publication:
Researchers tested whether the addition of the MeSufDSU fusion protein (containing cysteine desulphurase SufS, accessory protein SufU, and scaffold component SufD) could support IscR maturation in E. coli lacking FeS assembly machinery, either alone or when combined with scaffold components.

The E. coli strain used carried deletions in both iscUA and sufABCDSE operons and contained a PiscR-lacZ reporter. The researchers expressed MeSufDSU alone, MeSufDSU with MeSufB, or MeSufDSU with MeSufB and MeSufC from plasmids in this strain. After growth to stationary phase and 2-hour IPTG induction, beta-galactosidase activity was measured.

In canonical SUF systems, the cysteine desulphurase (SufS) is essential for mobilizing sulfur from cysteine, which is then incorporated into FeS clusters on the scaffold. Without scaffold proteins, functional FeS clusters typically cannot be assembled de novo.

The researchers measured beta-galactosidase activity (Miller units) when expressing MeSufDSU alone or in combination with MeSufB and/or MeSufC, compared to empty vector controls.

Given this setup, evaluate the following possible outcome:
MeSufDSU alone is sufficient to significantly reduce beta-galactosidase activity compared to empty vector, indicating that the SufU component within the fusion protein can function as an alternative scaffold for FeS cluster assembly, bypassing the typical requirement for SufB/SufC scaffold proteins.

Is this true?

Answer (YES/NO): NO